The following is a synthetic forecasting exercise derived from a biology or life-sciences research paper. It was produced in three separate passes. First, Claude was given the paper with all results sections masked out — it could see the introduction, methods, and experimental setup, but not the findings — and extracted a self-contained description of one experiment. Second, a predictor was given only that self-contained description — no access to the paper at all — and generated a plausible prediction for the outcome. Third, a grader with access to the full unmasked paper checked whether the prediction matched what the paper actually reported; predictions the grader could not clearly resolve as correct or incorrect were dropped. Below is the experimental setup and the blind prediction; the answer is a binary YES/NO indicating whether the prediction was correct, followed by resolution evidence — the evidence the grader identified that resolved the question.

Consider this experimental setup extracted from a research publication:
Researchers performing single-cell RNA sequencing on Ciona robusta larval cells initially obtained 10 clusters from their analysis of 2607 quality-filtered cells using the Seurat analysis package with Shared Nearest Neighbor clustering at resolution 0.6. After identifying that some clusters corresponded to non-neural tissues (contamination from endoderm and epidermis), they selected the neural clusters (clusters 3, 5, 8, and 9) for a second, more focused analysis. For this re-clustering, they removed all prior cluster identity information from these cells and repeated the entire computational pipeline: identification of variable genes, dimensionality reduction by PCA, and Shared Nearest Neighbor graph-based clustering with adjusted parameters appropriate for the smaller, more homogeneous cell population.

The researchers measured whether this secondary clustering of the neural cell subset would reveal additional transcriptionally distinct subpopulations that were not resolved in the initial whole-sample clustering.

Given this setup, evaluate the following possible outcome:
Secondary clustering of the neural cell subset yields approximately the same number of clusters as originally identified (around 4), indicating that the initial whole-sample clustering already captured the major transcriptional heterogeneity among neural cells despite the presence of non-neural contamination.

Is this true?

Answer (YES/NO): NO